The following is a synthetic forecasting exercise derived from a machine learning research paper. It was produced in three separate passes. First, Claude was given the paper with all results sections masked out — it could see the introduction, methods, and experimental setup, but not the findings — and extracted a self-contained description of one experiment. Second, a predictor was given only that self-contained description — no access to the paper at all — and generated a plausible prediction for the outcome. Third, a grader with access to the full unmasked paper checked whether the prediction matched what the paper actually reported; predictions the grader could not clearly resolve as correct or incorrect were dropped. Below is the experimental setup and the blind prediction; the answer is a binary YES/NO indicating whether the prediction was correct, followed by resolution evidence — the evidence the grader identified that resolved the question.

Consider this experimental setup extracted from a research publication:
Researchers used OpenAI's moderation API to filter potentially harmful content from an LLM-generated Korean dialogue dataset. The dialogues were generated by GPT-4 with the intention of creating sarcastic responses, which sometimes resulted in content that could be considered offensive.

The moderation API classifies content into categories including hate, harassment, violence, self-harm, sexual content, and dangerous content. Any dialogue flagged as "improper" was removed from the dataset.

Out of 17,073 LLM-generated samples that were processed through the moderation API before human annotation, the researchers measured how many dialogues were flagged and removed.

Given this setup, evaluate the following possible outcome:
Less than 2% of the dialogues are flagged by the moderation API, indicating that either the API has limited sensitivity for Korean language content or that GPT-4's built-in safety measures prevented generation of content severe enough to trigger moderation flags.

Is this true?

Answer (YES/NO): YES